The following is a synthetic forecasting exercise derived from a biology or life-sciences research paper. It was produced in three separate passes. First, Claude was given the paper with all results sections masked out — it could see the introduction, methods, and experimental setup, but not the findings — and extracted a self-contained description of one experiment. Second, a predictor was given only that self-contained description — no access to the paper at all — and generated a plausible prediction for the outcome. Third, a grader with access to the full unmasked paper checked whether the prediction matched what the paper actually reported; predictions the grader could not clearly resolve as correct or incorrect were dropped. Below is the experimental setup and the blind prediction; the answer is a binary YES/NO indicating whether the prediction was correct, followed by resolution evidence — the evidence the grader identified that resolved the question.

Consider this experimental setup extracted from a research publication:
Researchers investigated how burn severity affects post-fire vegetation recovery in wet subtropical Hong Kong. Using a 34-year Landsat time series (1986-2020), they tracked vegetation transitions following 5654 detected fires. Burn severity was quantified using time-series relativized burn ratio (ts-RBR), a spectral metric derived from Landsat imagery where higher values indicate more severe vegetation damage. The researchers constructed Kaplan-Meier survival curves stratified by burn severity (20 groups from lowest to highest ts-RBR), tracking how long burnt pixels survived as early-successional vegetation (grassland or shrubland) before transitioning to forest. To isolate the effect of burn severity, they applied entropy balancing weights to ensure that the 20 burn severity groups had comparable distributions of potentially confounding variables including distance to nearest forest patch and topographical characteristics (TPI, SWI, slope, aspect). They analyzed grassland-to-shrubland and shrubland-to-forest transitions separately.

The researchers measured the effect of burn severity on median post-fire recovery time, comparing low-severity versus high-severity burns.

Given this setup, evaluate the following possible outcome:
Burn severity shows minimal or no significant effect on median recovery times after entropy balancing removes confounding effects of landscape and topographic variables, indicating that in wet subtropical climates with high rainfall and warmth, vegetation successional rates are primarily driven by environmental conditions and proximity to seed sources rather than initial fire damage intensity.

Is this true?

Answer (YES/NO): NO